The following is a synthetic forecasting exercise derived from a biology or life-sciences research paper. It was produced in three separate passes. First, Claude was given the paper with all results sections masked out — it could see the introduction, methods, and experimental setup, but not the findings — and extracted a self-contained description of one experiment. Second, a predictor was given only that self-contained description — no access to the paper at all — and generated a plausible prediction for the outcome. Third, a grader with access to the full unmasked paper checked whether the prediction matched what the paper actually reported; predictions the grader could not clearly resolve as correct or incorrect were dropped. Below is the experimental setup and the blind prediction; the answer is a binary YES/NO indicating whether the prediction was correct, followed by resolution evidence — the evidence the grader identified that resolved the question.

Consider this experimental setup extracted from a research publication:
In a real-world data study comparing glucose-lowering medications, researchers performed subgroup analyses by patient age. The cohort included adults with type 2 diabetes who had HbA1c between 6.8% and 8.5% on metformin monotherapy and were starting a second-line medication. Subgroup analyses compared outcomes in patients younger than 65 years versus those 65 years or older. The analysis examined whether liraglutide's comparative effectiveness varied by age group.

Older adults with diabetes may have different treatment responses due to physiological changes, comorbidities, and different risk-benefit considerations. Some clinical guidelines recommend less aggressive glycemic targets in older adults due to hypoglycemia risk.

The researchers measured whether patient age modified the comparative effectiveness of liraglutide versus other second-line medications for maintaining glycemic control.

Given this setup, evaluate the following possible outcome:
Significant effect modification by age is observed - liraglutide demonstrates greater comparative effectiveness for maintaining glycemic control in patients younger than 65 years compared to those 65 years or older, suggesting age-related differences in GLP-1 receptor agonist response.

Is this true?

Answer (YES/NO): YES